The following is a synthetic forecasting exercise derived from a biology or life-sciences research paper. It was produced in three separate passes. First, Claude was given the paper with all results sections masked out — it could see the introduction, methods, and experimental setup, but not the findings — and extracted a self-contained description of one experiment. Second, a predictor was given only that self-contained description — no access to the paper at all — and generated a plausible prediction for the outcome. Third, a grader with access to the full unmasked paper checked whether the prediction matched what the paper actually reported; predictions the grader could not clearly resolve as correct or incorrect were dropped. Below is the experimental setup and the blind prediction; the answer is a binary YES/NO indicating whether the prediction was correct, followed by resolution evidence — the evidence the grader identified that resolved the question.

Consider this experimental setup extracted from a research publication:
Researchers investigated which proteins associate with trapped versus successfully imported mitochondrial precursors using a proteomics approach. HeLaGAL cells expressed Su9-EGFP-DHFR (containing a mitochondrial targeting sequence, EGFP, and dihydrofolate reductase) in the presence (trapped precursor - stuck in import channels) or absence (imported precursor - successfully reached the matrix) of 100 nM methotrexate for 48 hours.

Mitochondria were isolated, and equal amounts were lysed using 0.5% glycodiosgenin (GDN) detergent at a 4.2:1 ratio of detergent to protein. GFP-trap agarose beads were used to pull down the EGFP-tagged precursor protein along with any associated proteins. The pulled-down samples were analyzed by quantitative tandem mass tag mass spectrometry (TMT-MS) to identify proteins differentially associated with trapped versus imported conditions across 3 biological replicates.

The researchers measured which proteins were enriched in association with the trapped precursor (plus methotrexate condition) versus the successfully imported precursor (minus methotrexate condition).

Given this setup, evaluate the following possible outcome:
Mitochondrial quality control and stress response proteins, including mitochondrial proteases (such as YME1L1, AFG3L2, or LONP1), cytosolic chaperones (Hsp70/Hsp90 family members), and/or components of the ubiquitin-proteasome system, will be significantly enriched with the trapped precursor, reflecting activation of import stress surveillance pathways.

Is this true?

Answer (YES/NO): YES